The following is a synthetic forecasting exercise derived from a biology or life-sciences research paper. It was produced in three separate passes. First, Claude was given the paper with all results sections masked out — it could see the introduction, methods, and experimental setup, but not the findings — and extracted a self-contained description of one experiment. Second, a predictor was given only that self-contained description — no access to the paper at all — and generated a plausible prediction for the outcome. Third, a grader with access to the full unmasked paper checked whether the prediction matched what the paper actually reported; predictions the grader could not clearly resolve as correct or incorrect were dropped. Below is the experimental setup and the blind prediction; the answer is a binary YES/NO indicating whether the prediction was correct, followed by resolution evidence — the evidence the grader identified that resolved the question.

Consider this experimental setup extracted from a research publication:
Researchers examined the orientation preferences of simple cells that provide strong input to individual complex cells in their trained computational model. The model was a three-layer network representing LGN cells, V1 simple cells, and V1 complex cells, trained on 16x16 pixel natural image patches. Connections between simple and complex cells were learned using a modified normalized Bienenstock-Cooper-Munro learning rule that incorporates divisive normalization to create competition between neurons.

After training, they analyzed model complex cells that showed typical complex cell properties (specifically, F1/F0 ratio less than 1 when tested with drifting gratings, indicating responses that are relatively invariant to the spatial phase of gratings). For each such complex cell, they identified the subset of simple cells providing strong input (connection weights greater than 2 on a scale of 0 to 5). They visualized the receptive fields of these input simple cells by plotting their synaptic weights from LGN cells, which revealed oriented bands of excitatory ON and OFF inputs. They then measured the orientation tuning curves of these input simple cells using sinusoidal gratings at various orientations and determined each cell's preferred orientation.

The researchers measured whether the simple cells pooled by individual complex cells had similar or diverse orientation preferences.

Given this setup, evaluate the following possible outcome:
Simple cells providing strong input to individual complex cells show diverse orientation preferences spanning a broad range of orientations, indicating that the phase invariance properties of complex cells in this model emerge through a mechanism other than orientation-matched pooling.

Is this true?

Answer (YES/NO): NO